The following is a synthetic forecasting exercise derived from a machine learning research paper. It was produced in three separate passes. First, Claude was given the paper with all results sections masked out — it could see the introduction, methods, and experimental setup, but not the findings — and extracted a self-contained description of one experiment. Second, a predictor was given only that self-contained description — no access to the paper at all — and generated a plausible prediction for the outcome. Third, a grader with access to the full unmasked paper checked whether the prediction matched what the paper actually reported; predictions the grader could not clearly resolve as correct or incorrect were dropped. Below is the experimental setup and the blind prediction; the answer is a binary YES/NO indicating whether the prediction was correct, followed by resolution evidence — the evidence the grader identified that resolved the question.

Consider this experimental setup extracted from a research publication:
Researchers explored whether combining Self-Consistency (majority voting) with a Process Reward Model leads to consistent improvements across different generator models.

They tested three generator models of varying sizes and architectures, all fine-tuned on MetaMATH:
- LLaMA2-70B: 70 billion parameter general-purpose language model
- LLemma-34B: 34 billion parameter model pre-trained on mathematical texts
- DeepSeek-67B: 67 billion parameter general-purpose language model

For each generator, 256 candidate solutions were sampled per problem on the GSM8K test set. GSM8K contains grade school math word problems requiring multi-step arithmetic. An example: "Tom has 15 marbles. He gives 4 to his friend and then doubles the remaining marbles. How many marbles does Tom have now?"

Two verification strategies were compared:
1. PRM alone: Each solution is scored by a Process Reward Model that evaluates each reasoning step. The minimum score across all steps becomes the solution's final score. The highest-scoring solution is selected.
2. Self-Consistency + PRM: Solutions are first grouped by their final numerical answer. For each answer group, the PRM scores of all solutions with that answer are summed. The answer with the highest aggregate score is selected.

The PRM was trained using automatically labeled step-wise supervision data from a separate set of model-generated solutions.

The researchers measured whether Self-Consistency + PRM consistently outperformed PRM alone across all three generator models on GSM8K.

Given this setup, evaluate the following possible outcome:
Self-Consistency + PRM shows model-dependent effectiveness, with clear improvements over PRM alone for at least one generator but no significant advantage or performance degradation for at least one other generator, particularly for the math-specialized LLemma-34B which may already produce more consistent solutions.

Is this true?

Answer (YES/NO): NO